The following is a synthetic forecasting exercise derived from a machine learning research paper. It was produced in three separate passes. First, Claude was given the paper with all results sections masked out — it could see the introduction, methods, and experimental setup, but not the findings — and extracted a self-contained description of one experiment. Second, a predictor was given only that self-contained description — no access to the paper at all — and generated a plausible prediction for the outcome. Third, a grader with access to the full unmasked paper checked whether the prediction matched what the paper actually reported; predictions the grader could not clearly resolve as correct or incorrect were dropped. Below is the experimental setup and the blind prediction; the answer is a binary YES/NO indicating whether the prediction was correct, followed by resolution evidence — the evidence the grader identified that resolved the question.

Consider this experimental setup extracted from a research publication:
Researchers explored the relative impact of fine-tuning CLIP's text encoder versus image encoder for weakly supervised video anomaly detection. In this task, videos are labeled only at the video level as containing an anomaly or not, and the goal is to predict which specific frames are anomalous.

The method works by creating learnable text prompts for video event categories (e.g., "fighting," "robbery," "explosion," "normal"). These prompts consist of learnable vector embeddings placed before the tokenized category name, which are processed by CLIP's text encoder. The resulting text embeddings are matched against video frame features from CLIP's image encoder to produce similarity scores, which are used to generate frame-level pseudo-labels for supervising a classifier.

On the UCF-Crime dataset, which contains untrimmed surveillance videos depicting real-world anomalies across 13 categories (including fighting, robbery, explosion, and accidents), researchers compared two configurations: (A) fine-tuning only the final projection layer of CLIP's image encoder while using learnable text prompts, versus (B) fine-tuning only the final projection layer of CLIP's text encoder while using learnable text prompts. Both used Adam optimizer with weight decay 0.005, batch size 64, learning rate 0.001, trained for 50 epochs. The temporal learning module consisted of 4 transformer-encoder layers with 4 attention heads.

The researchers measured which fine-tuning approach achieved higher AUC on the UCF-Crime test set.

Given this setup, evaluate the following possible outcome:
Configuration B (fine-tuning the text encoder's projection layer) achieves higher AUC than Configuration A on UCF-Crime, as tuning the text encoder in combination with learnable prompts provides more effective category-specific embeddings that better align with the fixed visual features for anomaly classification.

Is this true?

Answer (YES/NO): YES